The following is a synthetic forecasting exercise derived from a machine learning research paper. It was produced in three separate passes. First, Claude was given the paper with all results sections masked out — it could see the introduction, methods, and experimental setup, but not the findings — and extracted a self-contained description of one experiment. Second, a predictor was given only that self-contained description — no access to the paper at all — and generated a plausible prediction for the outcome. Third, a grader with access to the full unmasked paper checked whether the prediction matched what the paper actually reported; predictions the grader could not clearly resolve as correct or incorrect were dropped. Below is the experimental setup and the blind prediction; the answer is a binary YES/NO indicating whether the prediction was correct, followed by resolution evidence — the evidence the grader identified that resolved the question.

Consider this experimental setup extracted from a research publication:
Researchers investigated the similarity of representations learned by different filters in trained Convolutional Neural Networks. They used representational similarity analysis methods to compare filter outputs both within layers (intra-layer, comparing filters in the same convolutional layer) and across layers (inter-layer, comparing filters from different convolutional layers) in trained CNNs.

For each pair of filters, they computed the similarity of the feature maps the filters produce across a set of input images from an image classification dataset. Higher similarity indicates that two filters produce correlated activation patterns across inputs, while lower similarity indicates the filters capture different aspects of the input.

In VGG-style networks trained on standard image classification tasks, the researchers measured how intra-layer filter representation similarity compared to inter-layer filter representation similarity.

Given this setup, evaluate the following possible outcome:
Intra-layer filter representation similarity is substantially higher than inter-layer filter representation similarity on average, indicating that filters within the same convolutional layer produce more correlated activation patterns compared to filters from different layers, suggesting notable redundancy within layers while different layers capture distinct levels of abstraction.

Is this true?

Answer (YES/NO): YES